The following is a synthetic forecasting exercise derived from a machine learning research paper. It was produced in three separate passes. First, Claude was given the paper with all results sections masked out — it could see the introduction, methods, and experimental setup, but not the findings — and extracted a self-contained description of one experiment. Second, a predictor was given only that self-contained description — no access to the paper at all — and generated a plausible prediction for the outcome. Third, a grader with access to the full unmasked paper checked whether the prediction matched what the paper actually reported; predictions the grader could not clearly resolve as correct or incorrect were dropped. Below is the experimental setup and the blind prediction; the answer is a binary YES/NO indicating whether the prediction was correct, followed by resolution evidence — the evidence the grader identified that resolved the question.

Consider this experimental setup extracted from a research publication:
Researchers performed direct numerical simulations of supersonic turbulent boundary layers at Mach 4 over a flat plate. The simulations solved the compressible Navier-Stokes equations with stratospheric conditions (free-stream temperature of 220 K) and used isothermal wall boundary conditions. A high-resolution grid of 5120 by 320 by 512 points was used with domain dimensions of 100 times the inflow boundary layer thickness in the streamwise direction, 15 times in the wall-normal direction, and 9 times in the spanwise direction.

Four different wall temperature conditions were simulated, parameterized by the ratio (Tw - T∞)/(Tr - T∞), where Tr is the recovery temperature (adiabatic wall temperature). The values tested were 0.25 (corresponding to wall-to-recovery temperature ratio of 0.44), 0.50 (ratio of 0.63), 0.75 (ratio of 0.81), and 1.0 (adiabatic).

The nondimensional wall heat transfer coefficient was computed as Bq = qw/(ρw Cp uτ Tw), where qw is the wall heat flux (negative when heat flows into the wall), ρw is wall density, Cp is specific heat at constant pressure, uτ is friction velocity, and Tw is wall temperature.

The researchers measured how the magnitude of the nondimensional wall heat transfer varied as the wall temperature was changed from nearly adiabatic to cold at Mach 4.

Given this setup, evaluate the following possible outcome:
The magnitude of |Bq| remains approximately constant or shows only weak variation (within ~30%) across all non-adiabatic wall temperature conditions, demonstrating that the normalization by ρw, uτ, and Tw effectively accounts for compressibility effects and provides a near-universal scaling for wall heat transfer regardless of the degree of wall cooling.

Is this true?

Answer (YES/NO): NO